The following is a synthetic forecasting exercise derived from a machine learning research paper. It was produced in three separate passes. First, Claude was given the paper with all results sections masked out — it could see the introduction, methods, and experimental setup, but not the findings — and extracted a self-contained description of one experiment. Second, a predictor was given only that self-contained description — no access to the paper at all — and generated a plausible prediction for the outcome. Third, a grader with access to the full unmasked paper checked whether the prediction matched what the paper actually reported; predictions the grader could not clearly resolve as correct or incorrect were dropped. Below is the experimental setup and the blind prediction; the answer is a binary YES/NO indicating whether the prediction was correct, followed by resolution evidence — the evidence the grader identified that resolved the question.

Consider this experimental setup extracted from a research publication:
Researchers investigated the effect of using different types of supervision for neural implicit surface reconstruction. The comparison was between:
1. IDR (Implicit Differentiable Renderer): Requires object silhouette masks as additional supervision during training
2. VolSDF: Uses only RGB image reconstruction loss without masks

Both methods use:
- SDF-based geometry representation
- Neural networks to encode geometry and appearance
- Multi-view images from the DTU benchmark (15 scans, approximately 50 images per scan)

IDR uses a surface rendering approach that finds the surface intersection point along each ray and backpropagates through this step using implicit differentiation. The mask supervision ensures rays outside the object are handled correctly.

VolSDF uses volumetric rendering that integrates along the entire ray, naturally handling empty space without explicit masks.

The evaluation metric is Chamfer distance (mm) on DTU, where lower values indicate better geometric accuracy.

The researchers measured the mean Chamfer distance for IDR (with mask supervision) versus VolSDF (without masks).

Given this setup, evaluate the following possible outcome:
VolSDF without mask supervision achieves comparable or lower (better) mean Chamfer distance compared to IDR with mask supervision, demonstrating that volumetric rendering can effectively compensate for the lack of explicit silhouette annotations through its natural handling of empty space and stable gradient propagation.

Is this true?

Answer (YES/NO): YES